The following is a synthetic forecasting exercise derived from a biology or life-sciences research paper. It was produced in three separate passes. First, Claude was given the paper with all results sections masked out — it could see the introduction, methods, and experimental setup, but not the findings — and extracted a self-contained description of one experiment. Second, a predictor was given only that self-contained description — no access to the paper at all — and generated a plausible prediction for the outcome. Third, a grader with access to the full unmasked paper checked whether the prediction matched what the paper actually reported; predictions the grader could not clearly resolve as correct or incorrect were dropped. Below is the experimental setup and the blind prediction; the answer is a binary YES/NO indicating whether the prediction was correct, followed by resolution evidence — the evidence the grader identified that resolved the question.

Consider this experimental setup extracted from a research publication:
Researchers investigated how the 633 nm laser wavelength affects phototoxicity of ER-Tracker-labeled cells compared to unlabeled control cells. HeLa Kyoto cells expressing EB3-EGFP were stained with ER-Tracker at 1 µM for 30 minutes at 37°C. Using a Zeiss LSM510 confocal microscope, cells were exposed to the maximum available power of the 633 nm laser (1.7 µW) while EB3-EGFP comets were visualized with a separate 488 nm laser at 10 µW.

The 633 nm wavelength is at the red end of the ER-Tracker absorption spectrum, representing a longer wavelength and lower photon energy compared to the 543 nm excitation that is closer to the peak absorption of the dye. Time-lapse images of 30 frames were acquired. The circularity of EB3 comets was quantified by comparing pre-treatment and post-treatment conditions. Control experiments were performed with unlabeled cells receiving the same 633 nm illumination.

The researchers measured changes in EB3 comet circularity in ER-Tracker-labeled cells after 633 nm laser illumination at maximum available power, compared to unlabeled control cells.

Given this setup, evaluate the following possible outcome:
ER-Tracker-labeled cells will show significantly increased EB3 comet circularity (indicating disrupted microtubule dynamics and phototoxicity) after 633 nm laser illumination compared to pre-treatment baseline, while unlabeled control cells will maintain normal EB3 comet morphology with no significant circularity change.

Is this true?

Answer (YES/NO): NO